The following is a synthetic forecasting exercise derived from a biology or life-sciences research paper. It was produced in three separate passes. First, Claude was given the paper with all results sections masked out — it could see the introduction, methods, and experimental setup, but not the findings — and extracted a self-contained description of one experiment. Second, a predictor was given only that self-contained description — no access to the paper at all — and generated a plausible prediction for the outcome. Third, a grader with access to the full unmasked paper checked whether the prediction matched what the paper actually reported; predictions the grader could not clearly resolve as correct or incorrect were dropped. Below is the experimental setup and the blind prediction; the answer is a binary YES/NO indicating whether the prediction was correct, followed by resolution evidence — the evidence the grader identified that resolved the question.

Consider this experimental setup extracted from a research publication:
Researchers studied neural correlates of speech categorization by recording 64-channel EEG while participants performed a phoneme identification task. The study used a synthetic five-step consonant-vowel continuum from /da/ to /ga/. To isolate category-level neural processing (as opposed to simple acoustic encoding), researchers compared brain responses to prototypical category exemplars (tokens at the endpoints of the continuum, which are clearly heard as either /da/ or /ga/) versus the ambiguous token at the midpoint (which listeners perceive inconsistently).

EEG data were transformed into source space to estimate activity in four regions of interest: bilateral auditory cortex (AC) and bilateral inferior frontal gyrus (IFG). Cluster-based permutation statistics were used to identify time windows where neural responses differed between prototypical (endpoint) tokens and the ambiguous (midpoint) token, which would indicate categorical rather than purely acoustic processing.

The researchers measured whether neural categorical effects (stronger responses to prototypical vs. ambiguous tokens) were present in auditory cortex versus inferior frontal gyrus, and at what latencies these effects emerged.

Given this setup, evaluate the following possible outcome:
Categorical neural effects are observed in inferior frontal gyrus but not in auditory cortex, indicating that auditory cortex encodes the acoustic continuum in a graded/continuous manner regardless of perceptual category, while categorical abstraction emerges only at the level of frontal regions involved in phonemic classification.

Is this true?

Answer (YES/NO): NO